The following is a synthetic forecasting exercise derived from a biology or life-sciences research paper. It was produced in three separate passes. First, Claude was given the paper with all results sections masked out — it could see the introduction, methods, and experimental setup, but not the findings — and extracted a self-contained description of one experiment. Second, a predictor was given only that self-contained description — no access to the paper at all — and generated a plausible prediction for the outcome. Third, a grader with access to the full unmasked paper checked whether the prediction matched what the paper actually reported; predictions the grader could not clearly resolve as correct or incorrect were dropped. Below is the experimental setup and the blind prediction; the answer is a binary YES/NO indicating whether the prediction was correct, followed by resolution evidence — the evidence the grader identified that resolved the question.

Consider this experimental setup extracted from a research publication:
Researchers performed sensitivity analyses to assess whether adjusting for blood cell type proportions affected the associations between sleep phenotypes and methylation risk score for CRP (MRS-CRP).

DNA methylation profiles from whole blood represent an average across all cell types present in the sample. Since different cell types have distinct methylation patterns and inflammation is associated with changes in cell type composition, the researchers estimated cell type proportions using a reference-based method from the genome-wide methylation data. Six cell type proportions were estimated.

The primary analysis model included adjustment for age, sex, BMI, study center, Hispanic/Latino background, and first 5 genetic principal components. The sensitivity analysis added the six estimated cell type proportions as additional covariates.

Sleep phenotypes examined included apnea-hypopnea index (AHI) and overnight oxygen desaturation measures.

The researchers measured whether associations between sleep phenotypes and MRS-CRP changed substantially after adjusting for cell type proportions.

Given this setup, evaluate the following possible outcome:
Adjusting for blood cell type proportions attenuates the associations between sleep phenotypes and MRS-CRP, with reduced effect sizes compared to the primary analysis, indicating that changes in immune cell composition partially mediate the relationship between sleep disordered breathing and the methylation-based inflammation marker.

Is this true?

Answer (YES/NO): NO